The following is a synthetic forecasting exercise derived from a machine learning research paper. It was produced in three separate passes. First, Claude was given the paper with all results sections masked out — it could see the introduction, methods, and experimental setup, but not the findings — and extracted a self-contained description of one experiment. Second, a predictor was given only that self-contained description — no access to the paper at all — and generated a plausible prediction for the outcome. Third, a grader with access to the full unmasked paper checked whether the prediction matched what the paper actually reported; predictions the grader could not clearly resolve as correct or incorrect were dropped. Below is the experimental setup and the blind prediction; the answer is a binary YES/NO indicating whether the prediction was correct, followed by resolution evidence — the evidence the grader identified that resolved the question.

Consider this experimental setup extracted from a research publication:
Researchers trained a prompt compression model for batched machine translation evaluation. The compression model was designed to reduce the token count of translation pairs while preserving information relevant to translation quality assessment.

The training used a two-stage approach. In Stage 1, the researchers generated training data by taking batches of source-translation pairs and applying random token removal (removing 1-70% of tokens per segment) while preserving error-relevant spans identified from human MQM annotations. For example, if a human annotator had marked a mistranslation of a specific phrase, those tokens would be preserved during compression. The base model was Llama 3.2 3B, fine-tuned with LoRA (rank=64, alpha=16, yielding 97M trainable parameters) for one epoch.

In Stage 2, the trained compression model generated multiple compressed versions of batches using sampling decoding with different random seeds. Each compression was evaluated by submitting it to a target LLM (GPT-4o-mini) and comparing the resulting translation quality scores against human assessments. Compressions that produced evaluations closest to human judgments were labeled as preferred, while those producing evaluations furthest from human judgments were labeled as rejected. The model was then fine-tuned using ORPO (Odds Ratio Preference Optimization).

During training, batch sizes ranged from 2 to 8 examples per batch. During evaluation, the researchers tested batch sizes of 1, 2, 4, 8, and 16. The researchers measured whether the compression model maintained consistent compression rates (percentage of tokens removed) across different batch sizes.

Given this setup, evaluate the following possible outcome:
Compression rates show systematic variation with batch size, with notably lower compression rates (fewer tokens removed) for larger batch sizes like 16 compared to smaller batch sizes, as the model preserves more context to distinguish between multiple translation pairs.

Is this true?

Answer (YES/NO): YES